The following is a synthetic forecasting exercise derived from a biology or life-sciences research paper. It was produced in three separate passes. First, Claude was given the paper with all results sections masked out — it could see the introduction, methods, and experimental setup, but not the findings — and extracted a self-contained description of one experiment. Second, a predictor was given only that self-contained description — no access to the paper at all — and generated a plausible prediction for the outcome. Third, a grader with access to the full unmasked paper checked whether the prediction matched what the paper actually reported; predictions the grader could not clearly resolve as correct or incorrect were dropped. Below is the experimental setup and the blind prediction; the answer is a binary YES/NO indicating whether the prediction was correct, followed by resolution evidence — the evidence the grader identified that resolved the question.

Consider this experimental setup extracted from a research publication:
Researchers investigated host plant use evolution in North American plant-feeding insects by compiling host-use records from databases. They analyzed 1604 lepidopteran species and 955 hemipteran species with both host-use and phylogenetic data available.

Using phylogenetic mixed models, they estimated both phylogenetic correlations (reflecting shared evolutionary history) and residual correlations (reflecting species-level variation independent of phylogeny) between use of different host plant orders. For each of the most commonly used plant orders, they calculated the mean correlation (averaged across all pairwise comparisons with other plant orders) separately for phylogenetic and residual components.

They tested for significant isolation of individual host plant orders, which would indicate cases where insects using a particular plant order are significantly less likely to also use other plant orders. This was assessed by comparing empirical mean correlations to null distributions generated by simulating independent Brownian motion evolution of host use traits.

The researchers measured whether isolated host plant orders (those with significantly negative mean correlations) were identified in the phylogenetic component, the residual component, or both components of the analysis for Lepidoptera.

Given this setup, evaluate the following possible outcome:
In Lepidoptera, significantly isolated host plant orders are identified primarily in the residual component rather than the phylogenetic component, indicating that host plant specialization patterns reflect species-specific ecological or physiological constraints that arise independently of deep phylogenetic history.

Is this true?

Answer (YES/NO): YES